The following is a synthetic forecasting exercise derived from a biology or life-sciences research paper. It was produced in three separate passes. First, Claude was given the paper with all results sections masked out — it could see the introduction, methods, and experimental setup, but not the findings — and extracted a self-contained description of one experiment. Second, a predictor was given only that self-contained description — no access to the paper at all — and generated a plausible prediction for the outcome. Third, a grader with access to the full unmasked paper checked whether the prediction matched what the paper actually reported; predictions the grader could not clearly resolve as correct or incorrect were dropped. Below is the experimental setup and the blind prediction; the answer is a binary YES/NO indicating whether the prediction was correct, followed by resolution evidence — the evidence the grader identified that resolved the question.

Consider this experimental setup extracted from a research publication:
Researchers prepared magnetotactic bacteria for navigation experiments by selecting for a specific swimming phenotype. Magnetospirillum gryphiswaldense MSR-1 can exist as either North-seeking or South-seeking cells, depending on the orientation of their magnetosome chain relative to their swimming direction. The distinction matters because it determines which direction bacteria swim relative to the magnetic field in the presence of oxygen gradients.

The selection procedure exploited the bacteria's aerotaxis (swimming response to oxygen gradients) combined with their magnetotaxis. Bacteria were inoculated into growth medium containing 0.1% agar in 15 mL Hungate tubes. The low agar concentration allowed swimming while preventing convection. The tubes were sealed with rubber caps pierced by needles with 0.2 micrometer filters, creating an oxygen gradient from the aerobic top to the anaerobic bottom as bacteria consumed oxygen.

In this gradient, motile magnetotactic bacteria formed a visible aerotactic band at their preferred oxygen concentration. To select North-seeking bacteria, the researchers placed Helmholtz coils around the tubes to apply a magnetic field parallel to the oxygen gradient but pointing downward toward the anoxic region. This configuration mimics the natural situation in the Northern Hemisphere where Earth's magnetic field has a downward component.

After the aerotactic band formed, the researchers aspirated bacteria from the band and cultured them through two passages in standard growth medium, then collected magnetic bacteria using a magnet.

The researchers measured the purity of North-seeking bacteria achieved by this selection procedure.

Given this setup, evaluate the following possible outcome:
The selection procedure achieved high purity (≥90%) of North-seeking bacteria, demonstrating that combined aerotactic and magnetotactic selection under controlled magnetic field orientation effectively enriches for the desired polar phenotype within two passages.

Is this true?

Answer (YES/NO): NO